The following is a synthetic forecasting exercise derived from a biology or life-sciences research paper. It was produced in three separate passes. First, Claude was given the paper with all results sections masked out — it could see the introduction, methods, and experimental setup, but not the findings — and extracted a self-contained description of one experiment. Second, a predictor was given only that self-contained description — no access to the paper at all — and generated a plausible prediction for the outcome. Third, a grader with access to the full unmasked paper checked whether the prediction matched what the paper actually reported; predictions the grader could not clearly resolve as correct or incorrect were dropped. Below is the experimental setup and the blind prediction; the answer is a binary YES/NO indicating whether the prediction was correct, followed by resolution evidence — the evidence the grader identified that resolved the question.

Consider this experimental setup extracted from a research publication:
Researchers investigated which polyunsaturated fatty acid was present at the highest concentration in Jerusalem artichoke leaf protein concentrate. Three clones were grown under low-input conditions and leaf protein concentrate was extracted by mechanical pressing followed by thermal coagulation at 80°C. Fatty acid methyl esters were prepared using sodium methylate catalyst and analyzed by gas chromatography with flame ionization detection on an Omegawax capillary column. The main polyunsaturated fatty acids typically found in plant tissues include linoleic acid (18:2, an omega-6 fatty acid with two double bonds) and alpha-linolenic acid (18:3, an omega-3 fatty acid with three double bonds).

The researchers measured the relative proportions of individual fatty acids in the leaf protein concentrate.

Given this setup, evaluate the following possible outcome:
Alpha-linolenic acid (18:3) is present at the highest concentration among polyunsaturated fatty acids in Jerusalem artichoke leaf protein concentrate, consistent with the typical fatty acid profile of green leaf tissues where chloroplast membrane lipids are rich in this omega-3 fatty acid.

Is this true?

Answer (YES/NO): YES